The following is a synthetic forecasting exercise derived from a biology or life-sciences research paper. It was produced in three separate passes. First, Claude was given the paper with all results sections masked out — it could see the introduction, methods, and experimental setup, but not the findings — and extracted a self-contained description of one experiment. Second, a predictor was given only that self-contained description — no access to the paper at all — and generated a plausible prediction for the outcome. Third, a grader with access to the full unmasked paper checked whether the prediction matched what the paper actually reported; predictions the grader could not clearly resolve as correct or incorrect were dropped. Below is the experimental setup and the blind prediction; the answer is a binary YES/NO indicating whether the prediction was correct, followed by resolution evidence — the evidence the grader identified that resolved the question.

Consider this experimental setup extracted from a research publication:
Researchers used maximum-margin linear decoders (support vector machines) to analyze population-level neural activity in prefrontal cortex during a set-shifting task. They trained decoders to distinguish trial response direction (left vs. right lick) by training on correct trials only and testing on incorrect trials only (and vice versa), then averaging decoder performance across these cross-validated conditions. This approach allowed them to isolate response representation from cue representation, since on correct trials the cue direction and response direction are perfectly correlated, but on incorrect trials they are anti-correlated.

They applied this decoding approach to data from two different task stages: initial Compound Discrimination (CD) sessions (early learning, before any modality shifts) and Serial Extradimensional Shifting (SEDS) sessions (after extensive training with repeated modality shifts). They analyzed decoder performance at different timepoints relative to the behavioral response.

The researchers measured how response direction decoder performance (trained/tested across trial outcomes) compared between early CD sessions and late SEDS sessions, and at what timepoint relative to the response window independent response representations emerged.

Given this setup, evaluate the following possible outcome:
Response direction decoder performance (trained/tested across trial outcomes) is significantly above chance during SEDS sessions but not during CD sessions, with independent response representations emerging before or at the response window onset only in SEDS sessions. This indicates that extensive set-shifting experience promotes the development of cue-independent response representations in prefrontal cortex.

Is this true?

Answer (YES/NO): NO